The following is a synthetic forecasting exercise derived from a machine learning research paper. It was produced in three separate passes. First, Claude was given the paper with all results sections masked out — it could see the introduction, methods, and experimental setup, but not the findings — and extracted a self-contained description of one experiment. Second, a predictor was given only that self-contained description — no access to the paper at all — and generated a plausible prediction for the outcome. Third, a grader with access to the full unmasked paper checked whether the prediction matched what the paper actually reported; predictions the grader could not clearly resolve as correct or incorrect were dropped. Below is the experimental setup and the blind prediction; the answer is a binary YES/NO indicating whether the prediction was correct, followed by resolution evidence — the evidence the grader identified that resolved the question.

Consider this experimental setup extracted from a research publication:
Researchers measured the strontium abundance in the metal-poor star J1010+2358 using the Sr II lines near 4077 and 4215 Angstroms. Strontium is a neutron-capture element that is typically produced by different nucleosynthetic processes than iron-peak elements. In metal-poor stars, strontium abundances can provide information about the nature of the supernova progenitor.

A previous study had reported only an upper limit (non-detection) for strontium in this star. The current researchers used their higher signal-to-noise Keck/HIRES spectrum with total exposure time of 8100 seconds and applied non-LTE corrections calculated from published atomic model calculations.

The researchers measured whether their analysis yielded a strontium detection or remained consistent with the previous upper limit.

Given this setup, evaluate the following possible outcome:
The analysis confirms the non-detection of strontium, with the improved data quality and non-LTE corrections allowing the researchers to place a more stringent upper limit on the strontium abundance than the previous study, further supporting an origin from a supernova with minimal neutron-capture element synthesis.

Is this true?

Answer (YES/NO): NO